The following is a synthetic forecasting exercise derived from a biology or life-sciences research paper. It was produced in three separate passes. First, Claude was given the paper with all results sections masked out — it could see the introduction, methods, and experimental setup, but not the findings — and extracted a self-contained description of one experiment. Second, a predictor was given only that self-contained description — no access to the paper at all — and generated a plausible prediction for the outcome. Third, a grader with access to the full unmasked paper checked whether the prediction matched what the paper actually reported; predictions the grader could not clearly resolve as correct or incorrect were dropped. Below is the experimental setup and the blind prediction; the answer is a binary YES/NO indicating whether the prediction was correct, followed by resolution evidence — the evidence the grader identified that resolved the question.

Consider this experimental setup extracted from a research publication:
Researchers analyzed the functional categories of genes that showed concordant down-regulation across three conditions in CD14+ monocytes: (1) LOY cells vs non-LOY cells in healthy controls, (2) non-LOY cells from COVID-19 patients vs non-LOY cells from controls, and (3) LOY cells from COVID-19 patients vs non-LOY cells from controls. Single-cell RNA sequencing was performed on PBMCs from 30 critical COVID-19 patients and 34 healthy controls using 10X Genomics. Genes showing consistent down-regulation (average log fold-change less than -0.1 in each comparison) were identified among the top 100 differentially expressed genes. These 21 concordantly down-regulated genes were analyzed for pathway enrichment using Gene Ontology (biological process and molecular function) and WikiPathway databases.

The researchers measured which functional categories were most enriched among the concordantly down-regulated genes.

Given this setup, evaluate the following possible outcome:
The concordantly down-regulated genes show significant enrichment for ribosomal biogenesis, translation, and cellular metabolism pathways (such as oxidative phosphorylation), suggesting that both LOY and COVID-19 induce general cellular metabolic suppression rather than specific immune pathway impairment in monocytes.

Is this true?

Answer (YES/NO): NO